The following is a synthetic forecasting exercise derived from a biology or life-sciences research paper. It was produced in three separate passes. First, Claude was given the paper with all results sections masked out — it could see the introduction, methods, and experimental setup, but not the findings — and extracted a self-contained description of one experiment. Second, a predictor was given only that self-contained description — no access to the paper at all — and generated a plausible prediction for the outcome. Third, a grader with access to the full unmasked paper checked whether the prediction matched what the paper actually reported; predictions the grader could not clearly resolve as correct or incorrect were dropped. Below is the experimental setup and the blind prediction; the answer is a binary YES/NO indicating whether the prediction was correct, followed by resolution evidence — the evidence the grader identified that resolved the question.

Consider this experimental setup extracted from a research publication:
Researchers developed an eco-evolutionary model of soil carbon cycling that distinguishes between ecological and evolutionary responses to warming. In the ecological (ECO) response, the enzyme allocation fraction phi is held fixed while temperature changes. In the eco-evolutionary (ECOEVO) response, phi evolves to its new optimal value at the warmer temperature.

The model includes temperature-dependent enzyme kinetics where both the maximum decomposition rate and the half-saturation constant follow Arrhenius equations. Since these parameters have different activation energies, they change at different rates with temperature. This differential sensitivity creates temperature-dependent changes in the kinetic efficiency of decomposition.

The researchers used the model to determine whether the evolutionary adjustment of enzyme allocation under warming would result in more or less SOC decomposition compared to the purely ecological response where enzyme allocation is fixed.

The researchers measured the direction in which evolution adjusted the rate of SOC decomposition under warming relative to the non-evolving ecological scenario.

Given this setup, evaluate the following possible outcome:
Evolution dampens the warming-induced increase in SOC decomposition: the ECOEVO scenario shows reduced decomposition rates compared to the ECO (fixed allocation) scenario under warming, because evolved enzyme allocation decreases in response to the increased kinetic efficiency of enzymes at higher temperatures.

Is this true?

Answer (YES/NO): NO